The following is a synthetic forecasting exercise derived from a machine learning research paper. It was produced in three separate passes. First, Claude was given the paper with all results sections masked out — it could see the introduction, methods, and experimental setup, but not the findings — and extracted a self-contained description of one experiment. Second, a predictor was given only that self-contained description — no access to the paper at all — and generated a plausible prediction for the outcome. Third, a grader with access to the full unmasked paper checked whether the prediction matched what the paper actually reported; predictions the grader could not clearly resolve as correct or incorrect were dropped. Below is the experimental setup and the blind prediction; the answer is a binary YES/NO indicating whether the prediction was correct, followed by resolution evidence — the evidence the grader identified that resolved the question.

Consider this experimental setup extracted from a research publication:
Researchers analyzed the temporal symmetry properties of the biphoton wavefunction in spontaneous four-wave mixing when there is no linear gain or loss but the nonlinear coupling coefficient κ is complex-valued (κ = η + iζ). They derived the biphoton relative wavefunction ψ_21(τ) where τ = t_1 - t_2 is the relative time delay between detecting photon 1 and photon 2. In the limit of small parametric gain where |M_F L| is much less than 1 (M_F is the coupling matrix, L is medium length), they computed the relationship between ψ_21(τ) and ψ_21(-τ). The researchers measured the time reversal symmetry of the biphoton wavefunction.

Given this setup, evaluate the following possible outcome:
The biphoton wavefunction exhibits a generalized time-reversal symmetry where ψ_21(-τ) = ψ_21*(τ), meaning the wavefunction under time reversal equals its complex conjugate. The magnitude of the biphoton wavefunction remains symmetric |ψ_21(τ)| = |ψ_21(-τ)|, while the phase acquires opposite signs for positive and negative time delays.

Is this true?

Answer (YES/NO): YES